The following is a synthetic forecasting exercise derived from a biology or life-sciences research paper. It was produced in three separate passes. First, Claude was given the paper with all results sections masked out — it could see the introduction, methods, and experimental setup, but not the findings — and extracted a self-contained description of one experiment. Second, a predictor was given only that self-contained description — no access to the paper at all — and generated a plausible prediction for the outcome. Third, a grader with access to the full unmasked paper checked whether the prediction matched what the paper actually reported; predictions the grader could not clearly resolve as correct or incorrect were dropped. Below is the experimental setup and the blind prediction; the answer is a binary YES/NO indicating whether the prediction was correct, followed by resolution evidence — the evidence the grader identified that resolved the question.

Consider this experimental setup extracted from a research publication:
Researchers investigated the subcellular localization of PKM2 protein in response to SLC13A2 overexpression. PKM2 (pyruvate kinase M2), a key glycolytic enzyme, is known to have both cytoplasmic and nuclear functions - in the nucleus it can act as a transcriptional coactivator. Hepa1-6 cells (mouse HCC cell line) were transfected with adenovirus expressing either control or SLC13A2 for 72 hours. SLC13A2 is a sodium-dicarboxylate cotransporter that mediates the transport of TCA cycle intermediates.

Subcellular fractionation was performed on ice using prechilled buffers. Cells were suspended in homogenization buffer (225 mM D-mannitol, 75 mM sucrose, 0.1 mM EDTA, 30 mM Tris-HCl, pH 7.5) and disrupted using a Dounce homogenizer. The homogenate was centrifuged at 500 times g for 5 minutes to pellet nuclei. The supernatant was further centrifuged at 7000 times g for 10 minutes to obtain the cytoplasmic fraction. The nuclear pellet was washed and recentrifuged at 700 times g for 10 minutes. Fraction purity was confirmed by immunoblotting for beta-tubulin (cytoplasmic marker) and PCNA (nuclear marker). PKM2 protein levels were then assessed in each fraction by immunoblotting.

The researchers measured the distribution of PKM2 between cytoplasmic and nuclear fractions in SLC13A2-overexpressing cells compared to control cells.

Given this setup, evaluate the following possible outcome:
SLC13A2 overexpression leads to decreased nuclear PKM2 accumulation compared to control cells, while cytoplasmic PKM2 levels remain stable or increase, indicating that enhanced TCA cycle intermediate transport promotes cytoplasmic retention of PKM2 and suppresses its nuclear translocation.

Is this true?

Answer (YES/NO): NO